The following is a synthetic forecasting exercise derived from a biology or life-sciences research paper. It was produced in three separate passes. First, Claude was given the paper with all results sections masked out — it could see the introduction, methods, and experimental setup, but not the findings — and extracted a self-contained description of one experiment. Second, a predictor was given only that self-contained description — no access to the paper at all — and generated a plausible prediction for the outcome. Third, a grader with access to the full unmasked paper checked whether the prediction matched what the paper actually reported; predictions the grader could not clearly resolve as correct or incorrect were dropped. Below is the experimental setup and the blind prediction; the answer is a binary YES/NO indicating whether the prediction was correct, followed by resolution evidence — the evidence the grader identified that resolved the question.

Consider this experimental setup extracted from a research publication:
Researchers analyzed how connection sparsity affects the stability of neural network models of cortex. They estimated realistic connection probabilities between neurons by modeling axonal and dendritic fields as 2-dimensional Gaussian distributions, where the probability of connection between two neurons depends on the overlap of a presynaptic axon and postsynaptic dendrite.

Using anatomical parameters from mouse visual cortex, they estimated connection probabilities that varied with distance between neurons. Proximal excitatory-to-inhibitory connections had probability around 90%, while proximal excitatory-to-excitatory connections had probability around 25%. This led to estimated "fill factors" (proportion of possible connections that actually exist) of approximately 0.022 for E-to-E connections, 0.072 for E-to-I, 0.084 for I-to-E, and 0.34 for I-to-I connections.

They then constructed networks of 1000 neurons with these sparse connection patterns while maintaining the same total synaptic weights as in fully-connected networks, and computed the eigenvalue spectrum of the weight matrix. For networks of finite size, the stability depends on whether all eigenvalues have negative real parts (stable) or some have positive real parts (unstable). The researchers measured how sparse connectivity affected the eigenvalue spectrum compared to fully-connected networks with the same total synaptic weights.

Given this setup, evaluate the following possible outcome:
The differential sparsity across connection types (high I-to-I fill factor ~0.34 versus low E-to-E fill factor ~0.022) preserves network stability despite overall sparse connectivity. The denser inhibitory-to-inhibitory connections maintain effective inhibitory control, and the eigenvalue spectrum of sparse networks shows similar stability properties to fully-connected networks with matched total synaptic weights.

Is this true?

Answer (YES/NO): NO